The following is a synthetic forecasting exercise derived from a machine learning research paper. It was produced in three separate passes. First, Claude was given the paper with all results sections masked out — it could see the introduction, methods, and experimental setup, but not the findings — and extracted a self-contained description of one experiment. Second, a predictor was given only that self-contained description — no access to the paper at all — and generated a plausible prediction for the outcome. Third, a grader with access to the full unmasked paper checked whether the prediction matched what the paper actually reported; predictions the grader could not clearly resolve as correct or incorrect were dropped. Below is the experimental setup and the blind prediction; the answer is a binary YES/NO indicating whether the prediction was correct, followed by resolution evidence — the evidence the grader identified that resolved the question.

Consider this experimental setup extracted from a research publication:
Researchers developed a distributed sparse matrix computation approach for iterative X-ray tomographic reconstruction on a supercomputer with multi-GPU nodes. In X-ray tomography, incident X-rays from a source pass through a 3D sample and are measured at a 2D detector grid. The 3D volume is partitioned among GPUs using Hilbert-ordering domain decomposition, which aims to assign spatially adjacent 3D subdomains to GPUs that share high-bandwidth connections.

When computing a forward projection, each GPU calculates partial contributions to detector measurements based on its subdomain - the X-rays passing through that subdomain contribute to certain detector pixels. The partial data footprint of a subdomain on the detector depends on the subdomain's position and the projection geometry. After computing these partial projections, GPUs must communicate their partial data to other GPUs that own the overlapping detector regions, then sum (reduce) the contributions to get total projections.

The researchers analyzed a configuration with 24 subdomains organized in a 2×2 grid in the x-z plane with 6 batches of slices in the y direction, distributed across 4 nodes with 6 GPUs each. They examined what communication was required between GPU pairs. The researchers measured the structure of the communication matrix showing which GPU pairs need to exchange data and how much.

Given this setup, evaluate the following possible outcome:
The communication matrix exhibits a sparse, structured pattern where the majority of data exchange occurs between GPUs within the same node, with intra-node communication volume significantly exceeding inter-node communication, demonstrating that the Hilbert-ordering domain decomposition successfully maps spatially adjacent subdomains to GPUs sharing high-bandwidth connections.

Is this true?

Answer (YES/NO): NO